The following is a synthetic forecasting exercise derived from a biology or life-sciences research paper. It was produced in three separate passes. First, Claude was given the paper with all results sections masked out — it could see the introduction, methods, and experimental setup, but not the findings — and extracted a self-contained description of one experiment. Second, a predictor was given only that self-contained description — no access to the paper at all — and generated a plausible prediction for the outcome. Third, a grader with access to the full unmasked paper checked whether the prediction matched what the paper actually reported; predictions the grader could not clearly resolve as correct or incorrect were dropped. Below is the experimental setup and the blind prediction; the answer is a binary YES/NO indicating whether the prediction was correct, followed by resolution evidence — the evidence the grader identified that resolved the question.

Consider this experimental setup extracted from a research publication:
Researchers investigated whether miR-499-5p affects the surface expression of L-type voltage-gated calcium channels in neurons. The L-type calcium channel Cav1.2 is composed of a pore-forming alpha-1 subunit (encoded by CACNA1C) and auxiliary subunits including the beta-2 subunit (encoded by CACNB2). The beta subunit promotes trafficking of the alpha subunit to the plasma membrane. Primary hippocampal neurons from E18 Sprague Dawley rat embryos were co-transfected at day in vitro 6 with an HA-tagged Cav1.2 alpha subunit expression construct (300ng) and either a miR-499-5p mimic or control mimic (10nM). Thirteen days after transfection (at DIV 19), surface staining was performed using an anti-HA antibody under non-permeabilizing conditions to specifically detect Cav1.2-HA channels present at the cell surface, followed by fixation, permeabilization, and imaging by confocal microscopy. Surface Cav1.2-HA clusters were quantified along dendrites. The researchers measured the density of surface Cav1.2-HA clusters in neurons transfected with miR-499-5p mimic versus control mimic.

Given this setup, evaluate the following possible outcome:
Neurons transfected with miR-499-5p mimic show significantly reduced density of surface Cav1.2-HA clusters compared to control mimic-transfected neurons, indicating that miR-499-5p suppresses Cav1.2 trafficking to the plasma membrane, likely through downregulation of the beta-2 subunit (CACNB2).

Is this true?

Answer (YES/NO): YES